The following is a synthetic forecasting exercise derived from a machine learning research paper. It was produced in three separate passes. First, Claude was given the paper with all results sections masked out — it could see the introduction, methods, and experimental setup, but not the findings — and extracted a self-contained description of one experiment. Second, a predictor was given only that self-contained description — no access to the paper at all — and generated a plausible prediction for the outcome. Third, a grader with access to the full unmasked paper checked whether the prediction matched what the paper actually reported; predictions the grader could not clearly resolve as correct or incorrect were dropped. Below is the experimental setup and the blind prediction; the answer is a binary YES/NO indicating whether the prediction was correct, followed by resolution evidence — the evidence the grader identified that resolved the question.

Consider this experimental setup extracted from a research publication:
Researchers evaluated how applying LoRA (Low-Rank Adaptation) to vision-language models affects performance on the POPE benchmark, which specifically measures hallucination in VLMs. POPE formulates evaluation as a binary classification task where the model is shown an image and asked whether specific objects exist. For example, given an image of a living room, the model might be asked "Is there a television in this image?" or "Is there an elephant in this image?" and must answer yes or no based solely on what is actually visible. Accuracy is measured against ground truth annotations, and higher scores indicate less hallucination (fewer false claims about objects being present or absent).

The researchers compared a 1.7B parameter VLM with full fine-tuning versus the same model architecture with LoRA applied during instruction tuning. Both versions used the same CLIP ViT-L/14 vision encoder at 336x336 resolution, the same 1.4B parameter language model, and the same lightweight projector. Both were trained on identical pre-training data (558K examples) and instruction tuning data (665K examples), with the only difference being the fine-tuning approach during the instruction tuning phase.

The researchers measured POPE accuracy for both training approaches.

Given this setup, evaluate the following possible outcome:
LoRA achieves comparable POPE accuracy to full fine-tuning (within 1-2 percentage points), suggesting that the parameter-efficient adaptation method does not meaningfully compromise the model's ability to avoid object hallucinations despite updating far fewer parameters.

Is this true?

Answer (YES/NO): YES